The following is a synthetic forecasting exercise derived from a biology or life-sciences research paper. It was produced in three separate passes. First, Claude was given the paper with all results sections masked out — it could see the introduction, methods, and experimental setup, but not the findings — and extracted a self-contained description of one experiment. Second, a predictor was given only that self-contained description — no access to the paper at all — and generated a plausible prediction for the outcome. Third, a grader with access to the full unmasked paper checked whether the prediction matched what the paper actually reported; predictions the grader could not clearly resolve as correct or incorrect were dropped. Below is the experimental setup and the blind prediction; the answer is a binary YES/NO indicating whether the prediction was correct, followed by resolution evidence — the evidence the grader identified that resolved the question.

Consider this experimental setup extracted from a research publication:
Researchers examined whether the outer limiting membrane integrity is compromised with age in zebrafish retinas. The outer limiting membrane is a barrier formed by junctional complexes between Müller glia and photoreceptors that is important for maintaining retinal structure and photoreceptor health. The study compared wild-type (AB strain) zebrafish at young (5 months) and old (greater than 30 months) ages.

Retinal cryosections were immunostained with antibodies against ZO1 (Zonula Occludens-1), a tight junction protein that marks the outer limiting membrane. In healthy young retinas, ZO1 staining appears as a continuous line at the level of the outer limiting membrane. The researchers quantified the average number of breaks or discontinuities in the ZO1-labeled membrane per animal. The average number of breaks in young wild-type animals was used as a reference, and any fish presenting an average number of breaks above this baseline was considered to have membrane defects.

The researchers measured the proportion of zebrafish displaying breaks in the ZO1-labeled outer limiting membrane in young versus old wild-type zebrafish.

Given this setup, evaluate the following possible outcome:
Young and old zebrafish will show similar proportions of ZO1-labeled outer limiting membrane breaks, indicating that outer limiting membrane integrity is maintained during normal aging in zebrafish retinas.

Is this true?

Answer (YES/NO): NO